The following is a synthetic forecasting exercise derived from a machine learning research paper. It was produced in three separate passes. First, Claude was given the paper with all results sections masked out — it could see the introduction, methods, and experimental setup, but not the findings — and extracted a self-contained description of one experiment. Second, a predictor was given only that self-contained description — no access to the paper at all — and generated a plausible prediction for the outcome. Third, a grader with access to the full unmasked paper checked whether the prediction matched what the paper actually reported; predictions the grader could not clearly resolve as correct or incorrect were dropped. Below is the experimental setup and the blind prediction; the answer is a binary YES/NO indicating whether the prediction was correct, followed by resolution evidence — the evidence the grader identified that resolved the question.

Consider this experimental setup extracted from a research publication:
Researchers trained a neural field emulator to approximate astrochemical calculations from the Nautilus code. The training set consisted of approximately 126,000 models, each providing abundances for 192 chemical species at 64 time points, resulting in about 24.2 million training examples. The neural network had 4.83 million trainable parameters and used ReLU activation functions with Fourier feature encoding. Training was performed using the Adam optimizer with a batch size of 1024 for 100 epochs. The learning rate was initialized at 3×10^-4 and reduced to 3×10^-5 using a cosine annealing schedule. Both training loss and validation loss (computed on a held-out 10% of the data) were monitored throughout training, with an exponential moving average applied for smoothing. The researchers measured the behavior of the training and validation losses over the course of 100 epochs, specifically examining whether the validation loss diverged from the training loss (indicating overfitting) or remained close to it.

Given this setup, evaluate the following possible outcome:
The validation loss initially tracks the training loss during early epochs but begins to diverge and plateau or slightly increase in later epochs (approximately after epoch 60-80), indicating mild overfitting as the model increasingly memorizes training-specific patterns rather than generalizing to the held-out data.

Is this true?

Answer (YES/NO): NO